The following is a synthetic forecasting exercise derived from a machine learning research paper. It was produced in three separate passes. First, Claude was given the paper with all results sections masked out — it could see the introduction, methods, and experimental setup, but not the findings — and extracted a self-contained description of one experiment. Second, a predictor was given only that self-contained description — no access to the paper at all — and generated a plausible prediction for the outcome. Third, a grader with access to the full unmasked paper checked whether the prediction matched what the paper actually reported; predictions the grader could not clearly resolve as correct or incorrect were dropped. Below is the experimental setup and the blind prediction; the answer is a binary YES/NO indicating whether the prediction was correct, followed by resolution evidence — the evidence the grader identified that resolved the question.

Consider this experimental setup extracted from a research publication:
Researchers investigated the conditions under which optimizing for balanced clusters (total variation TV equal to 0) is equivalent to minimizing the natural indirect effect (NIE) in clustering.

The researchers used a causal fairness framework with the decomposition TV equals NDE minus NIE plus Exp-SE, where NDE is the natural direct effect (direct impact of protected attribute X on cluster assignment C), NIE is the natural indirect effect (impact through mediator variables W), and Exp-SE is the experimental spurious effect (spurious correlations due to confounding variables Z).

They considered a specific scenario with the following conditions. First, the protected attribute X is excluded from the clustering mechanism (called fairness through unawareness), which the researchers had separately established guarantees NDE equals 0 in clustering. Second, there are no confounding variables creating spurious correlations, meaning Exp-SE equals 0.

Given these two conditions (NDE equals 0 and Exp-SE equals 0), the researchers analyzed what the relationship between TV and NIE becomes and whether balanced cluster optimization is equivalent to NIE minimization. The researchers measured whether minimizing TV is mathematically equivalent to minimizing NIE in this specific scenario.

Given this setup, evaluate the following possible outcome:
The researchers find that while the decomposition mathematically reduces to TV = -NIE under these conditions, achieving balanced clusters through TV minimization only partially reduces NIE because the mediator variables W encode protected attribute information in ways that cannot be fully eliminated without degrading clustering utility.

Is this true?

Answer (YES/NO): NO